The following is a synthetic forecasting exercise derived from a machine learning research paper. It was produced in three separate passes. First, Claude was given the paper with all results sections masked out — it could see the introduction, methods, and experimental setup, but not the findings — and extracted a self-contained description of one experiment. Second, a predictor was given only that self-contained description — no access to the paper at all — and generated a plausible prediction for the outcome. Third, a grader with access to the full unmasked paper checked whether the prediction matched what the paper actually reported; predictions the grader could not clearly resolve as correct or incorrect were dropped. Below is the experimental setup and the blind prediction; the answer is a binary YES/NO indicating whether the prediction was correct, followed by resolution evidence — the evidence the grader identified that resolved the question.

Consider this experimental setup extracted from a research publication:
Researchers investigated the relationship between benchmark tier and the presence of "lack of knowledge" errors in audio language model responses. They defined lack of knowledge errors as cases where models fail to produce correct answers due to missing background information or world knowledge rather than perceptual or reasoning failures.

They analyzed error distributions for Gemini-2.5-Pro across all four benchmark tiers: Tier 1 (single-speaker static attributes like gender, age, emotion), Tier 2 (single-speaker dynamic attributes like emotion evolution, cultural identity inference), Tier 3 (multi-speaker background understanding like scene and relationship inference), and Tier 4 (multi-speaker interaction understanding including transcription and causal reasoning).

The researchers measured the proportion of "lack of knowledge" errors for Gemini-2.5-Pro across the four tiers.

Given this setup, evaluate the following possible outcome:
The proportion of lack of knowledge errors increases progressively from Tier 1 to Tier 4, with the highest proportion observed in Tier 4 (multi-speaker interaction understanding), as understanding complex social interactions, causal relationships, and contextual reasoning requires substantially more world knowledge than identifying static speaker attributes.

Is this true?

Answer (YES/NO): NO